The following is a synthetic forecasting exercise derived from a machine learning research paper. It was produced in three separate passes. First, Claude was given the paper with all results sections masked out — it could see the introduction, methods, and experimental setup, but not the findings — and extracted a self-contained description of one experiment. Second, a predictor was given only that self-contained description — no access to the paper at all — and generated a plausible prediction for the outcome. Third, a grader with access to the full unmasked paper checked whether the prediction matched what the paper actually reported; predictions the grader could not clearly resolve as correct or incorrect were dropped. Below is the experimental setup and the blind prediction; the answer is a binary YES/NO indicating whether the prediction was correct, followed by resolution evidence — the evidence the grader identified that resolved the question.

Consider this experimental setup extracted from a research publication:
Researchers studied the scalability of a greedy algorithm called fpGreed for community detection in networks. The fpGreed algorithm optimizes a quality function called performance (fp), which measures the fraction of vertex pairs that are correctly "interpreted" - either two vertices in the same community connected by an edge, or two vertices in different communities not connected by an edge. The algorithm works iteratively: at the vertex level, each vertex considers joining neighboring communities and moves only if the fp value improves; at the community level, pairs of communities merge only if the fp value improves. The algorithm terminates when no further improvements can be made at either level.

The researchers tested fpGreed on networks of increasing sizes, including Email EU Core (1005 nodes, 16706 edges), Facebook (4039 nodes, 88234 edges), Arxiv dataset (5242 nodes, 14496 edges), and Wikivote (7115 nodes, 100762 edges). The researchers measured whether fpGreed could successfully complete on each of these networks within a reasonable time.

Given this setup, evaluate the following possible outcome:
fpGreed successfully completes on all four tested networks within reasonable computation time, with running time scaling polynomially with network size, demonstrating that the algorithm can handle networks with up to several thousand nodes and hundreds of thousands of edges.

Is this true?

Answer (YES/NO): NO